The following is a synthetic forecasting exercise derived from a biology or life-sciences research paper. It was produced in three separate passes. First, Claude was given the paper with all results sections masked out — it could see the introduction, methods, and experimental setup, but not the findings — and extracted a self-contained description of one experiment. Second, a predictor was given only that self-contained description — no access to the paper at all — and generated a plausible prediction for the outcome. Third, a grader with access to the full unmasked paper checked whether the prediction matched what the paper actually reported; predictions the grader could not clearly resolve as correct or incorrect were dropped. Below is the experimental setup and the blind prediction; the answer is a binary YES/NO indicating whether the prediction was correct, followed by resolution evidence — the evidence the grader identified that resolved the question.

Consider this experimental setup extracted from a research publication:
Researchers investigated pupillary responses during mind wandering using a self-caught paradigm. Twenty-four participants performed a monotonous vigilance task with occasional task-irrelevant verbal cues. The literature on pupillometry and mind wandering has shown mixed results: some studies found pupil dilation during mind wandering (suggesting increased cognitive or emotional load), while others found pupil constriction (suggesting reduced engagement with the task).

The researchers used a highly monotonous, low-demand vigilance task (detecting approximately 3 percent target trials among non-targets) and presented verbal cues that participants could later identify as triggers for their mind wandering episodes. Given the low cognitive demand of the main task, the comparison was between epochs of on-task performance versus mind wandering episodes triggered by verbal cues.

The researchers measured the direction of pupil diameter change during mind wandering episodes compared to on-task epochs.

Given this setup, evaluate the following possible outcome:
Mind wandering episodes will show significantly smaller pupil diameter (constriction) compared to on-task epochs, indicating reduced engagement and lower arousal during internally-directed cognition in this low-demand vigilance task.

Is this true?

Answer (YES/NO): NO